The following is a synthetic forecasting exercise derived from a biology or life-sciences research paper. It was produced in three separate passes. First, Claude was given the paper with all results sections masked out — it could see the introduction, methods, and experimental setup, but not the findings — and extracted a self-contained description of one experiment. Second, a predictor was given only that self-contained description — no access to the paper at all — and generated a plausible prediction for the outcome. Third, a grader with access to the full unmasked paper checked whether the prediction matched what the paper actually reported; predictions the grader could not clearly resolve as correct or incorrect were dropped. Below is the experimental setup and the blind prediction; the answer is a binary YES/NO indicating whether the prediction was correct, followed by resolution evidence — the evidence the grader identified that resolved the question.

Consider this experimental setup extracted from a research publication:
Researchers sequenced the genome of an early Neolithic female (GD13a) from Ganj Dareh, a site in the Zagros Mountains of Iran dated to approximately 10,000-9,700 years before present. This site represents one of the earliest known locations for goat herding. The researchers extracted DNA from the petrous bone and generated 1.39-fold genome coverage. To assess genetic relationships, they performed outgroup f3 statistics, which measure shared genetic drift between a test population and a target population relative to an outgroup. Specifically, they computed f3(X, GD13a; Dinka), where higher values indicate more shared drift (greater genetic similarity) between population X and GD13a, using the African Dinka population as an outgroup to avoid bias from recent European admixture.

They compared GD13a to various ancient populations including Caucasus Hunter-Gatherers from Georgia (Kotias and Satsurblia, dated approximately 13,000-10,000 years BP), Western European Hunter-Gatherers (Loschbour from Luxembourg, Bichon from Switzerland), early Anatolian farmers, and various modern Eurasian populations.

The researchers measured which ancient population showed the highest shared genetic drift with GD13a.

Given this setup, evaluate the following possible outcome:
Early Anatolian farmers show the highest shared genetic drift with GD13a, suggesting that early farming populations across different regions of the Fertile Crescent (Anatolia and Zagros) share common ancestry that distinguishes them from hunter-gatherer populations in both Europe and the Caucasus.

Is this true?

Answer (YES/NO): NO